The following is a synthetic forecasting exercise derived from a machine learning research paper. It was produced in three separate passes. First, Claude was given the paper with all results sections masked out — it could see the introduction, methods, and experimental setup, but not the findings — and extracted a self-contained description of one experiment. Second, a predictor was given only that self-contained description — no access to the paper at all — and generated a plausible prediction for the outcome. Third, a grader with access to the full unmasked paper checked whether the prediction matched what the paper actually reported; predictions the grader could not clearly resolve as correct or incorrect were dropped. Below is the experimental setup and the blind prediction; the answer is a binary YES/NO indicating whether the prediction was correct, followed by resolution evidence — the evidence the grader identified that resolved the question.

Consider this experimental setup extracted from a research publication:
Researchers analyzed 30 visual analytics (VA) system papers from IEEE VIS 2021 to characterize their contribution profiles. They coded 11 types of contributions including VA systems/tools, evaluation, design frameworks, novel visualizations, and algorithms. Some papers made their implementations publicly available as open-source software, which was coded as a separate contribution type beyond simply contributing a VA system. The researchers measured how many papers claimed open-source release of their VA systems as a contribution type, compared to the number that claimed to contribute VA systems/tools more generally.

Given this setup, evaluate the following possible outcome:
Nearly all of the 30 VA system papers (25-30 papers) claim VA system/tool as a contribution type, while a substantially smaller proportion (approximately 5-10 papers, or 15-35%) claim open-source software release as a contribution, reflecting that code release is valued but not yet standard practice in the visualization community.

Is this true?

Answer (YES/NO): NO